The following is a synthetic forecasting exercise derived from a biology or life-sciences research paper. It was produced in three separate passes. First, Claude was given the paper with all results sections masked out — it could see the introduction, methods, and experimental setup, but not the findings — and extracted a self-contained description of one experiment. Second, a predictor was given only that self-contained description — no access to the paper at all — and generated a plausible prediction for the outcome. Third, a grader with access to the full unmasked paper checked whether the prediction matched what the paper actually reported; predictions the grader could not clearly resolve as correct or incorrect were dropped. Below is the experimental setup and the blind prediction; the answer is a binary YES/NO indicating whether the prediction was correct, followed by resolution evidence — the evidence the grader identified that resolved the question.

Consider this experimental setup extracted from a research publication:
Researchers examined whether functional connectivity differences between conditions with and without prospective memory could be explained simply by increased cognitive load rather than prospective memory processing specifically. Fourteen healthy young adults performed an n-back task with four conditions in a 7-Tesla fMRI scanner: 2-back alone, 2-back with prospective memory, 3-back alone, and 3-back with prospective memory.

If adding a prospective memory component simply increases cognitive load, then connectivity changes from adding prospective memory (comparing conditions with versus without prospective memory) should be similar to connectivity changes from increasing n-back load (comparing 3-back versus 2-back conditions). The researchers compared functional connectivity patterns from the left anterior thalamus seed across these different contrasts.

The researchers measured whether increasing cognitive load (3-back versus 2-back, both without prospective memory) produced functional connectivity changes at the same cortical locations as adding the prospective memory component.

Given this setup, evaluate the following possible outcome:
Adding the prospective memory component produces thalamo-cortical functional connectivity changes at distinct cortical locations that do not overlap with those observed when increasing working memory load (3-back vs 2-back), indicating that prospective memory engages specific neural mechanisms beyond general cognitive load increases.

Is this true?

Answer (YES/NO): YES